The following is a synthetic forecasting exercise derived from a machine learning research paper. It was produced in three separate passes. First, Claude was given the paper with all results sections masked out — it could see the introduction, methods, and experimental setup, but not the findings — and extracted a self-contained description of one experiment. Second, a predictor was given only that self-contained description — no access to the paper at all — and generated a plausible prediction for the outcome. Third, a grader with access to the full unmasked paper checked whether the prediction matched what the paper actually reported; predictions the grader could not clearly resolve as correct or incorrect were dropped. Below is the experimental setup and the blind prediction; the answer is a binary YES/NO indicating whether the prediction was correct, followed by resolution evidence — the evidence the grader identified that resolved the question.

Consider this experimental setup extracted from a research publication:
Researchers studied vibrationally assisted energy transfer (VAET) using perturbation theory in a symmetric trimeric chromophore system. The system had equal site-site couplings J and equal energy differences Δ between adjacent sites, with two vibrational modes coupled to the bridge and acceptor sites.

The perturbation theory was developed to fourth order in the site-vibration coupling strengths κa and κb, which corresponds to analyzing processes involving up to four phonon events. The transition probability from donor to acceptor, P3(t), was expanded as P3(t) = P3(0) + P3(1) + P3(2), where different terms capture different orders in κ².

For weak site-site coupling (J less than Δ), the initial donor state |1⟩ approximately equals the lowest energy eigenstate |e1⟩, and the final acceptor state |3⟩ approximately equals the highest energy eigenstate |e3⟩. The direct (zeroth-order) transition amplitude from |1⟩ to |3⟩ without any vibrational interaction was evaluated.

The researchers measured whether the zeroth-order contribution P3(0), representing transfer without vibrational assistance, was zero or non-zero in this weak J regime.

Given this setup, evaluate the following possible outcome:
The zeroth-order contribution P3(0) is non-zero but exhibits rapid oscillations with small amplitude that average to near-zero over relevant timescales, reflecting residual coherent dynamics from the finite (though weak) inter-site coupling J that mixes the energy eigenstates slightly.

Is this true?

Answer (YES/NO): NO